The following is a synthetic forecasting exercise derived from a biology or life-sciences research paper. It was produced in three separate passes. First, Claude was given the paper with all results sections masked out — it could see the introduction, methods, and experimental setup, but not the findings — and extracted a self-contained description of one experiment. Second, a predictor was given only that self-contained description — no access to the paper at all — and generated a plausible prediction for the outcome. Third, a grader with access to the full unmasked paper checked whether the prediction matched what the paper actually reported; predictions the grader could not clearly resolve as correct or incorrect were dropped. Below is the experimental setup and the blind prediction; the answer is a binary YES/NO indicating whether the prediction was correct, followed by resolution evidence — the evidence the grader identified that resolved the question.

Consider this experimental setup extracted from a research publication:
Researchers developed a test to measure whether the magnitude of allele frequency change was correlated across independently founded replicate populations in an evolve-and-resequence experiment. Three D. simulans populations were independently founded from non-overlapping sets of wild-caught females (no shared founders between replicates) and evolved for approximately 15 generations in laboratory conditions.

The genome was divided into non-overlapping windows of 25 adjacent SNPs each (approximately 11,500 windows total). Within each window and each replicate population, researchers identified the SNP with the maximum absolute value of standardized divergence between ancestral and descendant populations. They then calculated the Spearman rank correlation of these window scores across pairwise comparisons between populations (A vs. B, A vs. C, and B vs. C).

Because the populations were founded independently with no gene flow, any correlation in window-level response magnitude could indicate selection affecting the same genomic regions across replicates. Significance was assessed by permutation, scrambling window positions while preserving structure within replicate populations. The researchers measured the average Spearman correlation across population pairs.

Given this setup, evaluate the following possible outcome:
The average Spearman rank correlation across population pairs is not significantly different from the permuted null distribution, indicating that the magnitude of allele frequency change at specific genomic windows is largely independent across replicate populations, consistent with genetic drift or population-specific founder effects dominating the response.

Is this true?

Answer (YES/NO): NO